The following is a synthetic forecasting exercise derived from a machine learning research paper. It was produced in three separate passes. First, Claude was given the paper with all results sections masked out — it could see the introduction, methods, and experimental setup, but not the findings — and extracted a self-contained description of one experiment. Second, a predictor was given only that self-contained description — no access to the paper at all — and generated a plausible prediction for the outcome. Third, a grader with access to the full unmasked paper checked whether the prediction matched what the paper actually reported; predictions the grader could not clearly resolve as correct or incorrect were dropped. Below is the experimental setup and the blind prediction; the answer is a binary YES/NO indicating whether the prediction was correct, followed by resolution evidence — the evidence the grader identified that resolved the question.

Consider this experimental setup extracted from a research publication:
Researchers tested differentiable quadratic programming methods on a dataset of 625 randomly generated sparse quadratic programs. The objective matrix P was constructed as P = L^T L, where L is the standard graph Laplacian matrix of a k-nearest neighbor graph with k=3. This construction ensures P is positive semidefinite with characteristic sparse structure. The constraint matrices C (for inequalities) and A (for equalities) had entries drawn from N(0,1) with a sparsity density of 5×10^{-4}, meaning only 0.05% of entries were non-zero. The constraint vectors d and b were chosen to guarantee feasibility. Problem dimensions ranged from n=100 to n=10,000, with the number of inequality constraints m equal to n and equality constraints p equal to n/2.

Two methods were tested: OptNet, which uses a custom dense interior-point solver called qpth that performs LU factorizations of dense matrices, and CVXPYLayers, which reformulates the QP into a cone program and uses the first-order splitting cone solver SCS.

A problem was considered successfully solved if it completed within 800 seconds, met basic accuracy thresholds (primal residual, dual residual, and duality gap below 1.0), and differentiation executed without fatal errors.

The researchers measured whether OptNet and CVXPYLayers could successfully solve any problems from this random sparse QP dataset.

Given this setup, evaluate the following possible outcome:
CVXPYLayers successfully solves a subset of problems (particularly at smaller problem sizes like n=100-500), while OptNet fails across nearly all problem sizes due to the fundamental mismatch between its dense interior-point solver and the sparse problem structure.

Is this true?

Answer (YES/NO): NO